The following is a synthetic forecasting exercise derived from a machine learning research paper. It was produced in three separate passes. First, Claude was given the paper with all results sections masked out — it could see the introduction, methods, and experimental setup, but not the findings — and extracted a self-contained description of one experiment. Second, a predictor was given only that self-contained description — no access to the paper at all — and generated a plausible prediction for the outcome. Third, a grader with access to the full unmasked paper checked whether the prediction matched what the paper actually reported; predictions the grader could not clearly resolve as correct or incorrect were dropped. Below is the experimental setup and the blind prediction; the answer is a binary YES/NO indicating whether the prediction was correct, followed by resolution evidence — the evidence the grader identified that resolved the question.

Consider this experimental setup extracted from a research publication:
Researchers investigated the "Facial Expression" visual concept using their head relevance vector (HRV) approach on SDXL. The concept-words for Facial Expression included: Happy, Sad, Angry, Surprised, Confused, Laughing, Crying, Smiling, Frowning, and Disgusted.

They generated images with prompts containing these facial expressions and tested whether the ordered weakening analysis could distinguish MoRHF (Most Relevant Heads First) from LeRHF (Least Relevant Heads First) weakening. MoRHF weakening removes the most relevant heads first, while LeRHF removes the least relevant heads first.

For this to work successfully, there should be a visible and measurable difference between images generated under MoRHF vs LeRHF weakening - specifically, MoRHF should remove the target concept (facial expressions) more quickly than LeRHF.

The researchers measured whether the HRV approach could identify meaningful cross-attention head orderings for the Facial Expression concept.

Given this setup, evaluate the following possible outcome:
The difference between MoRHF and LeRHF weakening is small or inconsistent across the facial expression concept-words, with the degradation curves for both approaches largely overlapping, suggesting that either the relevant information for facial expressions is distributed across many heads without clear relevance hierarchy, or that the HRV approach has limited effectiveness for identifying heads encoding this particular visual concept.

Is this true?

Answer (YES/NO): YES